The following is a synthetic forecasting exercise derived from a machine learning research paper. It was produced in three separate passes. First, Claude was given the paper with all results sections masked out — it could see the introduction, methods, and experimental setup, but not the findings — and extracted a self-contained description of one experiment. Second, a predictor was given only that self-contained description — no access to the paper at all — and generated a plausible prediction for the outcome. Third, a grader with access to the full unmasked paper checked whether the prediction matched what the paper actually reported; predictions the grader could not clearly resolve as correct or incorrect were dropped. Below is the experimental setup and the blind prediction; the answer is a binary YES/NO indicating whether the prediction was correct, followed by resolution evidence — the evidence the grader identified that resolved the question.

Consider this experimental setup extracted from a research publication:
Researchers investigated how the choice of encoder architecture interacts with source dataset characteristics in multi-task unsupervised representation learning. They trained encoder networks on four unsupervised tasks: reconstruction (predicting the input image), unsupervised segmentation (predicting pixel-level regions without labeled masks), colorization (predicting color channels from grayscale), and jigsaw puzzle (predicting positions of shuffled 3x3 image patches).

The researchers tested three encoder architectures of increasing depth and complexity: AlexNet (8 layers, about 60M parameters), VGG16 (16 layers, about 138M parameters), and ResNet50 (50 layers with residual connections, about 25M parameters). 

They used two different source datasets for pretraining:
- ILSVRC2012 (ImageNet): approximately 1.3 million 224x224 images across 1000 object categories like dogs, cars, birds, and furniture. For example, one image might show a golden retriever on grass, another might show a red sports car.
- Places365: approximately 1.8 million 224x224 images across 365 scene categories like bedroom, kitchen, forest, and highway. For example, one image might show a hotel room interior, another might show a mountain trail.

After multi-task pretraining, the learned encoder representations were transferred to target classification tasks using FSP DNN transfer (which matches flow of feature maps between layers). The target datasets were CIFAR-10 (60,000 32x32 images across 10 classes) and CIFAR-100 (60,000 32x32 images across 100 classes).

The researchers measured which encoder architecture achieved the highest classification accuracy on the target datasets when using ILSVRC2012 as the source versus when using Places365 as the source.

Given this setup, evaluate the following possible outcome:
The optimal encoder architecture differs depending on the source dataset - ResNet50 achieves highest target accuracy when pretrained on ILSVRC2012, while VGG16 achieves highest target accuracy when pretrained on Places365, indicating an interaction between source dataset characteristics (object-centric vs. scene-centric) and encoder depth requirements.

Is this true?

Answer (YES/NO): YES